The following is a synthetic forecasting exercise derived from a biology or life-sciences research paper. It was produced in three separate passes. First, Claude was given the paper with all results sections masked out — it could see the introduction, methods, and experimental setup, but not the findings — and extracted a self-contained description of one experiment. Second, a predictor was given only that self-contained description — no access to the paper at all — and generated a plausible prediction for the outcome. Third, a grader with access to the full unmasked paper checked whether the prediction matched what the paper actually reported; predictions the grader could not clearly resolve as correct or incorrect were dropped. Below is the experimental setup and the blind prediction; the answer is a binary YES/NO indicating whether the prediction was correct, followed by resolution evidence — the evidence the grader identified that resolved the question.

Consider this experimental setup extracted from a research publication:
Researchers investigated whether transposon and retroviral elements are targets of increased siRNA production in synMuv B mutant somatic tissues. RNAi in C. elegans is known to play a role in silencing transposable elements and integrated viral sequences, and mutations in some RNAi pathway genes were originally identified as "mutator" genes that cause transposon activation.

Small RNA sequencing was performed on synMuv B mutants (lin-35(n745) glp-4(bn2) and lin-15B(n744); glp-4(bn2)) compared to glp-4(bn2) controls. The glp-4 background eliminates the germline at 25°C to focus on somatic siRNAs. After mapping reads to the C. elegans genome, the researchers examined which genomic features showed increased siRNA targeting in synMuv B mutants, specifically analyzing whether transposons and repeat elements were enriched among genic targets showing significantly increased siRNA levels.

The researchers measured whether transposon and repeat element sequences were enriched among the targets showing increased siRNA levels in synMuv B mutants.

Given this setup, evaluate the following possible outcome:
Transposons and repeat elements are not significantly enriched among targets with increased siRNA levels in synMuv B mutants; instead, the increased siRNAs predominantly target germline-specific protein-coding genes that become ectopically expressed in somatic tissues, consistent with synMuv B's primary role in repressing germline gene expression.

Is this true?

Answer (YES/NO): YES